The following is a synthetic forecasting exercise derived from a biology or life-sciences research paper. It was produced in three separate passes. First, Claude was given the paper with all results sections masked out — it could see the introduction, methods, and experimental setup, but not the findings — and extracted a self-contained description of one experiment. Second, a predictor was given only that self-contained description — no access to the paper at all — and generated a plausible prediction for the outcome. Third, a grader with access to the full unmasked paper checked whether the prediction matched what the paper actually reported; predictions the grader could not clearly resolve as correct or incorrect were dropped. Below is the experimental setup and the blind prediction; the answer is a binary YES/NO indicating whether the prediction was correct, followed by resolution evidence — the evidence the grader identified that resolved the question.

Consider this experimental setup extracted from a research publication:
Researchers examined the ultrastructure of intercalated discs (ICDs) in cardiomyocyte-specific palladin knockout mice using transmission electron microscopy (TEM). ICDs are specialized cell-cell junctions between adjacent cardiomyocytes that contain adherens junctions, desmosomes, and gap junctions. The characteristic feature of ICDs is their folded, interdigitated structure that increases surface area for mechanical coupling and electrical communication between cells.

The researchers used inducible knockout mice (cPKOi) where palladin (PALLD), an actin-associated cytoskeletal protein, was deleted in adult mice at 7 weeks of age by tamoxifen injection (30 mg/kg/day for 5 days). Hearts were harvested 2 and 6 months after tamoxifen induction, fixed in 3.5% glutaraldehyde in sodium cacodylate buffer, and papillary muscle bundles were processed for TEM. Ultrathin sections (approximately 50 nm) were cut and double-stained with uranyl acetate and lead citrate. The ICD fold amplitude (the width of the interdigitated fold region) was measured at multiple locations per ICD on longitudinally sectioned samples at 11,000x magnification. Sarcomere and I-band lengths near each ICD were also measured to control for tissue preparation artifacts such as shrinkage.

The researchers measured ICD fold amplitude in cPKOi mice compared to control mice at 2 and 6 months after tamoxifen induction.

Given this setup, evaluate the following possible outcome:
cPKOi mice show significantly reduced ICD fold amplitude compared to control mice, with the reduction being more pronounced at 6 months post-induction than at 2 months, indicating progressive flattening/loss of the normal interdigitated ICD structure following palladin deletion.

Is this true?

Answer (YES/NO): NO